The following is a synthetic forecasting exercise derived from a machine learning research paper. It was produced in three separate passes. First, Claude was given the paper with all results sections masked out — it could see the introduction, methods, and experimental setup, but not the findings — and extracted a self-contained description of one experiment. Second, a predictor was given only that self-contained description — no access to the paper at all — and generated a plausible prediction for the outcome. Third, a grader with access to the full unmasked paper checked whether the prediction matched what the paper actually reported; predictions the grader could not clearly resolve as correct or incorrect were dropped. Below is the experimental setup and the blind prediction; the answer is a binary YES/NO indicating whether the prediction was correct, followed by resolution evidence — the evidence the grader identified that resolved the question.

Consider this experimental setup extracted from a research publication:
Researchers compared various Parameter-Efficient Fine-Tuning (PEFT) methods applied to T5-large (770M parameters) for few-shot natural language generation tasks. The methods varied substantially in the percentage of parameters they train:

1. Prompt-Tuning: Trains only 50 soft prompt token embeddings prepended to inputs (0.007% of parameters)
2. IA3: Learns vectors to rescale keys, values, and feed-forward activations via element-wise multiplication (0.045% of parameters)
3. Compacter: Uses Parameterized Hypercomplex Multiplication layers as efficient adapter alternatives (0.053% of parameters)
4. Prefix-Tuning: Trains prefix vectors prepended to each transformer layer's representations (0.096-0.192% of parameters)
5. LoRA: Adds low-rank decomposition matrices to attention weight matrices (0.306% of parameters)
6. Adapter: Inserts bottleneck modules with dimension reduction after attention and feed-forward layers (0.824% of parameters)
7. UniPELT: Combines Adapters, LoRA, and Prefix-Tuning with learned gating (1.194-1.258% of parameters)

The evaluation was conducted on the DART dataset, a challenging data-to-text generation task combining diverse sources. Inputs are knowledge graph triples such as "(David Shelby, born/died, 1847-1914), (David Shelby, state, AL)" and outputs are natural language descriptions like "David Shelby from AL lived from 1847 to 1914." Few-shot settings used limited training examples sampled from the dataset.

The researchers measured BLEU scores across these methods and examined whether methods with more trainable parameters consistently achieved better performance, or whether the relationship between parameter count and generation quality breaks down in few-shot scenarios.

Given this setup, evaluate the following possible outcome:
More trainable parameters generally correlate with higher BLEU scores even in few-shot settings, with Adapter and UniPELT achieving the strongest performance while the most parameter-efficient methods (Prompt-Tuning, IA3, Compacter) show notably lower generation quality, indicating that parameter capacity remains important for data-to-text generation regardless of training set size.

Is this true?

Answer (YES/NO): NO